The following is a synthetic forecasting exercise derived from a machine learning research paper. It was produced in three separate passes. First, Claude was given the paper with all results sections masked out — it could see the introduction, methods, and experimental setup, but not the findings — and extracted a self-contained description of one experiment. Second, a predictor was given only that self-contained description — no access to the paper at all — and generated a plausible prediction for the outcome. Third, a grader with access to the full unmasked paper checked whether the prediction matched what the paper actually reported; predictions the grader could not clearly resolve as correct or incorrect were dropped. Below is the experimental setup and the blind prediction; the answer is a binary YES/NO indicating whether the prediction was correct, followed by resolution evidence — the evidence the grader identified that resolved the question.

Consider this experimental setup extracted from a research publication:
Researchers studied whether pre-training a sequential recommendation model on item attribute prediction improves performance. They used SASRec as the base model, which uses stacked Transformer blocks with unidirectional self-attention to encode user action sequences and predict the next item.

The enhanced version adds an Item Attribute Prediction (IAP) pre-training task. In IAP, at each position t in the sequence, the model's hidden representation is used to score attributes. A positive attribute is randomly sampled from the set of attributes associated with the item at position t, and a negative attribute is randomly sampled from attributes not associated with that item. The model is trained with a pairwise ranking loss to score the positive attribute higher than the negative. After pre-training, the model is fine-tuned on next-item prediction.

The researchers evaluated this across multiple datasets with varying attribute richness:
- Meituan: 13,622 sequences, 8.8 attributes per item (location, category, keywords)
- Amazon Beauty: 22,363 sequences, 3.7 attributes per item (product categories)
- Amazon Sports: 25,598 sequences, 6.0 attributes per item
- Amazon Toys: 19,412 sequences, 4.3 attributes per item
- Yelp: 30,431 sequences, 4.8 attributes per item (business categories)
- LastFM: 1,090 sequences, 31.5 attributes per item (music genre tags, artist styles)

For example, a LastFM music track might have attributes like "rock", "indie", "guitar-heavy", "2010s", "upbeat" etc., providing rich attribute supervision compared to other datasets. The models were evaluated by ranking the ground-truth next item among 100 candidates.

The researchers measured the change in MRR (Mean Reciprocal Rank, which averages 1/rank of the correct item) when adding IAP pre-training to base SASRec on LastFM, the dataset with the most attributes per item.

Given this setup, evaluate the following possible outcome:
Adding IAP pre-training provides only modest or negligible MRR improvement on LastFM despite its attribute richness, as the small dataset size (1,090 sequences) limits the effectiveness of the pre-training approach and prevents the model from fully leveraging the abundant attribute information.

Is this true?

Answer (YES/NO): NO